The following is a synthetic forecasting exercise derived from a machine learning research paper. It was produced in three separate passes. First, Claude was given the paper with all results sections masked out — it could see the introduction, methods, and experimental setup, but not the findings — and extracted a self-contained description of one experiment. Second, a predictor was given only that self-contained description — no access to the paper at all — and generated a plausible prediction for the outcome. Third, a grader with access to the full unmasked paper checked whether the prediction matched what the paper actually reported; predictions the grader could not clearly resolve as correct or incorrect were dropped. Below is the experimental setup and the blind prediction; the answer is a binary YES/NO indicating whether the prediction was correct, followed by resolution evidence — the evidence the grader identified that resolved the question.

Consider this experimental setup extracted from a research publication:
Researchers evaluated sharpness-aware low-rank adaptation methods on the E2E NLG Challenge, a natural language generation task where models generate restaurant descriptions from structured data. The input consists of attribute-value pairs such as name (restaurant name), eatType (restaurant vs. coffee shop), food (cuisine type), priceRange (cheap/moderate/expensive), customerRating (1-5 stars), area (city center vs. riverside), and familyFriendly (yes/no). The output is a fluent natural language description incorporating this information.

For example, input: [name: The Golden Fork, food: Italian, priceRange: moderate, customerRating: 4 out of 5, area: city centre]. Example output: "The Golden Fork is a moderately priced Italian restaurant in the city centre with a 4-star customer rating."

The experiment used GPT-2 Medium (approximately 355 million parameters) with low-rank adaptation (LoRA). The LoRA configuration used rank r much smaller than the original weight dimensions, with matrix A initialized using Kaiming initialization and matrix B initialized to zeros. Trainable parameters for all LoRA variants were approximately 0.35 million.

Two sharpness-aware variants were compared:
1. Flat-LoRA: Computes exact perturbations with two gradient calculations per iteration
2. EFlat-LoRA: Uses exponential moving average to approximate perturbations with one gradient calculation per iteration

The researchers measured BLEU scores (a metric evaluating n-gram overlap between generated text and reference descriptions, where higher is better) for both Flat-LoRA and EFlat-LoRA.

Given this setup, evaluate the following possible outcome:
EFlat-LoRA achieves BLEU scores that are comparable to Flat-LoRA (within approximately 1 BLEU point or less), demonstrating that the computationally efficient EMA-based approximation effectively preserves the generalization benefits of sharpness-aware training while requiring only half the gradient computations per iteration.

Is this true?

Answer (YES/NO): YES